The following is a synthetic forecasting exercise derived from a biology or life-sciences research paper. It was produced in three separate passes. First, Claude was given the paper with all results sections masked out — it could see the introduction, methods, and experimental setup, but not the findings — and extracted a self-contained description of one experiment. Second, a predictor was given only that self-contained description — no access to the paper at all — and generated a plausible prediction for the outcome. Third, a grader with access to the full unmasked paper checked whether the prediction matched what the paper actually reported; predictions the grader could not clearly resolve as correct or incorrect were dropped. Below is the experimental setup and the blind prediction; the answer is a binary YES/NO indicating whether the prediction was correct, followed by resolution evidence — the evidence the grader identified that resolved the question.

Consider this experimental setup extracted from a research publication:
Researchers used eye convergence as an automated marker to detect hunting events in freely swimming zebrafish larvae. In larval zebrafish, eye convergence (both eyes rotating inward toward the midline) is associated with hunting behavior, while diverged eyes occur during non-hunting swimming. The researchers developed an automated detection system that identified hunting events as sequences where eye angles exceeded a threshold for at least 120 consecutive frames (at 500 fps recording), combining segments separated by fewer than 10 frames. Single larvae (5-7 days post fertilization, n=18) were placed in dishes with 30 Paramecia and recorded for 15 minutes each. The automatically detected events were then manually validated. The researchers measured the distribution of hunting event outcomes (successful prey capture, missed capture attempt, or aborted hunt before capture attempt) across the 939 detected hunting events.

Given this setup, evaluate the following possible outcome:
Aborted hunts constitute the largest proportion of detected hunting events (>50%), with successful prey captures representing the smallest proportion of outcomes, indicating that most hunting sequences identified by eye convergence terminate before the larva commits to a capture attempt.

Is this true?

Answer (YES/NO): NO